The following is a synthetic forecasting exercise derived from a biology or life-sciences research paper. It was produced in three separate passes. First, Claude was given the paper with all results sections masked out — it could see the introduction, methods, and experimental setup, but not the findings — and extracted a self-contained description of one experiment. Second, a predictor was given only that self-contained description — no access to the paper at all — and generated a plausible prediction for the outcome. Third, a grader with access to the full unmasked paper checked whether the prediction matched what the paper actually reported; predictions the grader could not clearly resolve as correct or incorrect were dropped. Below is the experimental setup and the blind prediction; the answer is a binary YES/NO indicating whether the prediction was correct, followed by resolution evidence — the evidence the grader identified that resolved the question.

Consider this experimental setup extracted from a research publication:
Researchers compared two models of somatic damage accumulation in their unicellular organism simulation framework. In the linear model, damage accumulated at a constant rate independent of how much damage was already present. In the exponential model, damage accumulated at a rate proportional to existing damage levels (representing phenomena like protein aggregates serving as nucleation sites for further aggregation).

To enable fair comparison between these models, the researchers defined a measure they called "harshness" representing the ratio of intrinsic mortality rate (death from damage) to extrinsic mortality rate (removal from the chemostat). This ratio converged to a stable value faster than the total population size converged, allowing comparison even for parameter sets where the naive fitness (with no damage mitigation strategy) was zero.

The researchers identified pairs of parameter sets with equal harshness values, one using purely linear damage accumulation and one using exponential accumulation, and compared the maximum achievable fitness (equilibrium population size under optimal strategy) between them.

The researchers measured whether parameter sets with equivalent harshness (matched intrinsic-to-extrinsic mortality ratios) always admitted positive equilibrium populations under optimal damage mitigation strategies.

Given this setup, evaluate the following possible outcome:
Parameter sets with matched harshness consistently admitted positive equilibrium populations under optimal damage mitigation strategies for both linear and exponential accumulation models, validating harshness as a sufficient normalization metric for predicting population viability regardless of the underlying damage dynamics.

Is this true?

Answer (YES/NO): NO